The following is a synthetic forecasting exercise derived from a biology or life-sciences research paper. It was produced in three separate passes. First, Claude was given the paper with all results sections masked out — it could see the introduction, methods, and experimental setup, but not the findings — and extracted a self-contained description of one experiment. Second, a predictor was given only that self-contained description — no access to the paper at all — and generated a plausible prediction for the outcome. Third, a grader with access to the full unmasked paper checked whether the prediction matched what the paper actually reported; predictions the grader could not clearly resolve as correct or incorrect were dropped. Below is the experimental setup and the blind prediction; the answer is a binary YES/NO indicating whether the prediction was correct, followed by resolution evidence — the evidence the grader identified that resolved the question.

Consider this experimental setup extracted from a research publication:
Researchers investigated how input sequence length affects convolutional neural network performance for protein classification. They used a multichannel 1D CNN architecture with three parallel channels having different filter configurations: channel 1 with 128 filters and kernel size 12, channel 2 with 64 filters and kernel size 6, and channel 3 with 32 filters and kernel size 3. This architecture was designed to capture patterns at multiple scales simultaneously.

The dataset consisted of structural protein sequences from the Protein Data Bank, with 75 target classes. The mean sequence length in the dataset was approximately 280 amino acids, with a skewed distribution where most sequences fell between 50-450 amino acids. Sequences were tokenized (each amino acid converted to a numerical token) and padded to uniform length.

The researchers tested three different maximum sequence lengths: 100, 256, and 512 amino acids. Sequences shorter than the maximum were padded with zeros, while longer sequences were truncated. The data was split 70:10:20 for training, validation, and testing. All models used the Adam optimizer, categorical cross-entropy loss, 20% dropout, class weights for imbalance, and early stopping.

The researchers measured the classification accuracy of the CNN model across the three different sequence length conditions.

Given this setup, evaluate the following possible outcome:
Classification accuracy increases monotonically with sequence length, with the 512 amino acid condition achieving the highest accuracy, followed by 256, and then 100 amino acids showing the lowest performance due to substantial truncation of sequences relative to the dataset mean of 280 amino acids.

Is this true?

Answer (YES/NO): NO